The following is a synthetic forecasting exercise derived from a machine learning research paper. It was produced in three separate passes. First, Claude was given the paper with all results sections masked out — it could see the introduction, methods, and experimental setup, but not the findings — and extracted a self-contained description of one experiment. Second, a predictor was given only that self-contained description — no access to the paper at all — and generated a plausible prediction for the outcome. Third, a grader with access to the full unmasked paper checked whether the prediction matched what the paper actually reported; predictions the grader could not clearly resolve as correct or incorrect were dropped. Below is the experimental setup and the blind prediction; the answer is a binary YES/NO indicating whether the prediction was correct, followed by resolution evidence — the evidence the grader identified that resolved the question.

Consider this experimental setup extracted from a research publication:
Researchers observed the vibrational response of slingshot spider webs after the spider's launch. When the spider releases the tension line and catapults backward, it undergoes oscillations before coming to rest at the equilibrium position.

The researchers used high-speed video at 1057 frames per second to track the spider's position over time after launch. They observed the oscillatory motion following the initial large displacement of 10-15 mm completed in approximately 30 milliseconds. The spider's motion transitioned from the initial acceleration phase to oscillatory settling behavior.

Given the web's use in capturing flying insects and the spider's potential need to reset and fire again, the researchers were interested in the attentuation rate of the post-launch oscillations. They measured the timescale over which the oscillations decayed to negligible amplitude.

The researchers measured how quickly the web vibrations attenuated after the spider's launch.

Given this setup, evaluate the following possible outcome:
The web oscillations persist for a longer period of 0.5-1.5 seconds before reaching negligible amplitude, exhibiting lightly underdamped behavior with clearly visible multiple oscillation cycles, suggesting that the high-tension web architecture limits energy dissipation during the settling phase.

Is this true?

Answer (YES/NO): NO